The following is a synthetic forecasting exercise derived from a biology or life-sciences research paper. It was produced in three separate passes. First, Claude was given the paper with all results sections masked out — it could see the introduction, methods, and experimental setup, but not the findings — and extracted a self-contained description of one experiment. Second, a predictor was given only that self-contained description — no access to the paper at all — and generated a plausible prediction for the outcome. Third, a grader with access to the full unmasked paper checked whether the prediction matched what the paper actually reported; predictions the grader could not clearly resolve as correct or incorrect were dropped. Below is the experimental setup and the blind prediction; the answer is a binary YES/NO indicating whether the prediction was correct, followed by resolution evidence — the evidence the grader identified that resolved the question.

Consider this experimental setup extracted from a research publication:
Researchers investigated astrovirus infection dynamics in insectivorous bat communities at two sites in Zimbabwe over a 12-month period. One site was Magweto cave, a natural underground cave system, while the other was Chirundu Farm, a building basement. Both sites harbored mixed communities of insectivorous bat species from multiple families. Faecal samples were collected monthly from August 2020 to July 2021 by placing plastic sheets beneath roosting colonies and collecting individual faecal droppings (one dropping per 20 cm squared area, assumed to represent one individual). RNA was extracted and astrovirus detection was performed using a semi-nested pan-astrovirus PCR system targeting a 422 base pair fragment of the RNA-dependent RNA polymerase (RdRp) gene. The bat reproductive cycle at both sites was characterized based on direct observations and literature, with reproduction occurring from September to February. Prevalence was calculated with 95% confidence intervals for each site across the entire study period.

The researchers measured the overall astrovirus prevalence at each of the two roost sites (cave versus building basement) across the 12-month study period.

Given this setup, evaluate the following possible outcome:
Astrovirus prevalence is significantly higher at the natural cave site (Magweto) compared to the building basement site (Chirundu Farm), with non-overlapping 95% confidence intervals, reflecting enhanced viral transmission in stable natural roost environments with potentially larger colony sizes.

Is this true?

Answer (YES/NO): YES